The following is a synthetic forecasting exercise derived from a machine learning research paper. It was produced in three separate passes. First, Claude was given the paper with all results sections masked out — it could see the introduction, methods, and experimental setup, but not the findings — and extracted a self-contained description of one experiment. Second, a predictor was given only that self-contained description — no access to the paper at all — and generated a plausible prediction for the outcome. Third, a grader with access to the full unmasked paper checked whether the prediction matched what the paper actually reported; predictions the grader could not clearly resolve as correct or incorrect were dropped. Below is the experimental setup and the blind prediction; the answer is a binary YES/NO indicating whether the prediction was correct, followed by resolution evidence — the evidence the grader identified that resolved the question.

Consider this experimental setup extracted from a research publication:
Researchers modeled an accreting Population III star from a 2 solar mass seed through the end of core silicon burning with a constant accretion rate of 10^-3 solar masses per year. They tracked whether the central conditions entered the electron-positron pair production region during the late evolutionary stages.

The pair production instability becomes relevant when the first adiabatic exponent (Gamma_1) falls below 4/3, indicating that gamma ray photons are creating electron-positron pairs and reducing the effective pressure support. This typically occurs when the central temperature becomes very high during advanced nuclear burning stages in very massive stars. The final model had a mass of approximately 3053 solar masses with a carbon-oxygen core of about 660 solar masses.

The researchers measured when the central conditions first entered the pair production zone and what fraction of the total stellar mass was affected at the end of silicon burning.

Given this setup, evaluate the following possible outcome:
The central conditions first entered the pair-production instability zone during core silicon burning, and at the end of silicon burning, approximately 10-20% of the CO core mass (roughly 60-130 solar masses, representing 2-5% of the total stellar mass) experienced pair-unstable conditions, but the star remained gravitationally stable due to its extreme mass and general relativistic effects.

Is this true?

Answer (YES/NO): NO